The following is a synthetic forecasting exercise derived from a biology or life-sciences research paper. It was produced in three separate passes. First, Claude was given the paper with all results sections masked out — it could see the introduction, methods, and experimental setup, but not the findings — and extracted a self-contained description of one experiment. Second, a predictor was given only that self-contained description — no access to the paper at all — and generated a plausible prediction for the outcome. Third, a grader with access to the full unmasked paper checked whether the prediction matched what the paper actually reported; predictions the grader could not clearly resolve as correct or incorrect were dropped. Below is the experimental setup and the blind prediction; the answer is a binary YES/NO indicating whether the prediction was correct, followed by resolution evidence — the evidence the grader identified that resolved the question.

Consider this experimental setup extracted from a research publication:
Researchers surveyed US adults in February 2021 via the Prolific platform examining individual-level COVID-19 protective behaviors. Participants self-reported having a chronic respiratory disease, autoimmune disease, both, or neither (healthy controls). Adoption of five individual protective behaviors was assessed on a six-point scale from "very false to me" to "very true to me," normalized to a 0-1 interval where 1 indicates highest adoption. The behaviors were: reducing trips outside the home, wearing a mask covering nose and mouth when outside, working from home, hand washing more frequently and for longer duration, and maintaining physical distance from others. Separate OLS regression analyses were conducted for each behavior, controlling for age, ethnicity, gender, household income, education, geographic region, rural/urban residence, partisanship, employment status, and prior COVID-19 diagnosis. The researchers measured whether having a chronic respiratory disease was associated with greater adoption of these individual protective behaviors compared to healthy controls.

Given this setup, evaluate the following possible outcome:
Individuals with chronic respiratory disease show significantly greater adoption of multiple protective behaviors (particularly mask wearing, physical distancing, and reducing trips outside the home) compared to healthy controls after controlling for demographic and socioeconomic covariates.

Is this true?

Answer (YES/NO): YES